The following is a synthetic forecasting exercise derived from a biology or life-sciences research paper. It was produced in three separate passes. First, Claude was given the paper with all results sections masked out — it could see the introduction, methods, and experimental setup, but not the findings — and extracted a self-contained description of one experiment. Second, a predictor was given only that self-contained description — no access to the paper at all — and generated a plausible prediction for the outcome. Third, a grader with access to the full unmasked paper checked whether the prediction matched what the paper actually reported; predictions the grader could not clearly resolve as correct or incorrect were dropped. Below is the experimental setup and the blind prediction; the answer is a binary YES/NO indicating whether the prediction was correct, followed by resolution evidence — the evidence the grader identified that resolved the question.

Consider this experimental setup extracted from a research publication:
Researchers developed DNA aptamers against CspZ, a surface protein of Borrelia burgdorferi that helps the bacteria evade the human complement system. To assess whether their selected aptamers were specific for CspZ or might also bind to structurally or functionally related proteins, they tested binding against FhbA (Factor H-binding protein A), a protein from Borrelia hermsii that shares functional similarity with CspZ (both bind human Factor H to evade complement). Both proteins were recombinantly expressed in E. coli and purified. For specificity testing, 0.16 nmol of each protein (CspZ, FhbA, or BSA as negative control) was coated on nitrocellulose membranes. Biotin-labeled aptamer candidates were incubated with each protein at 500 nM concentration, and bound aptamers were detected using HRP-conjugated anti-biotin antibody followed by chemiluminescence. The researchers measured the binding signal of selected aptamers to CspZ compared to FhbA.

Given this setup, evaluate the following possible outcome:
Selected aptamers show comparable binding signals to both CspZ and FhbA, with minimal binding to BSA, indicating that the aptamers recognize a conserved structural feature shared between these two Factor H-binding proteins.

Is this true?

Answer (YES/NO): NO